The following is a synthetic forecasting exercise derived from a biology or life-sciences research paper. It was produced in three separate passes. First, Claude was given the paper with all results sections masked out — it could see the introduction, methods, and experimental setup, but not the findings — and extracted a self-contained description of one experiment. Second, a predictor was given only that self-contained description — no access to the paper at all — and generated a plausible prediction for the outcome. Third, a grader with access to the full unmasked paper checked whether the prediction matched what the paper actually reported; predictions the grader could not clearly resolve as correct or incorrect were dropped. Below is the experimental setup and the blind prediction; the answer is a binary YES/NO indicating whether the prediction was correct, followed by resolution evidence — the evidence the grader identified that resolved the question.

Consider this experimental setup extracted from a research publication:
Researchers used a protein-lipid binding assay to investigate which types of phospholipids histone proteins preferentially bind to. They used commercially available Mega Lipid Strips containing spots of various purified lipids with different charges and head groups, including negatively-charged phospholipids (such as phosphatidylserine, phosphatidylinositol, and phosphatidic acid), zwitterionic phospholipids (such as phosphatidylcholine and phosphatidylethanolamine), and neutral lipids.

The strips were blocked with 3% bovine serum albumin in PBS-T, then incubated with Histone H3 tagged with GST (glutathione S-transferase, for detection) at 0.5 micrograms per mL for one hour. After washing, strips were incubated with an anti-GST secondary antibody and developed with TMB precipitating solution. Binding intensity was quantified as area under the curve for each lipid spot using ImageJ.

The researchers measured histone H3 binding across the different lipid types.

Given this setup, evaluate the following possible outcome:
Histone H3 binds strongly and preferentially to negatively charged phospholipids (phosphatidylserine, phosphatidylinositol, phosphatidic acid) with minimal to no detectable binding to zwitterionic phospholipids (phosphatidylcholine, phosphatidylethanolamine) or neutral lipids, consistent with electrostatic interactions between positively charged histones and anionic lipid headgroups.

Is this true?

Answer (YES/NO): YES